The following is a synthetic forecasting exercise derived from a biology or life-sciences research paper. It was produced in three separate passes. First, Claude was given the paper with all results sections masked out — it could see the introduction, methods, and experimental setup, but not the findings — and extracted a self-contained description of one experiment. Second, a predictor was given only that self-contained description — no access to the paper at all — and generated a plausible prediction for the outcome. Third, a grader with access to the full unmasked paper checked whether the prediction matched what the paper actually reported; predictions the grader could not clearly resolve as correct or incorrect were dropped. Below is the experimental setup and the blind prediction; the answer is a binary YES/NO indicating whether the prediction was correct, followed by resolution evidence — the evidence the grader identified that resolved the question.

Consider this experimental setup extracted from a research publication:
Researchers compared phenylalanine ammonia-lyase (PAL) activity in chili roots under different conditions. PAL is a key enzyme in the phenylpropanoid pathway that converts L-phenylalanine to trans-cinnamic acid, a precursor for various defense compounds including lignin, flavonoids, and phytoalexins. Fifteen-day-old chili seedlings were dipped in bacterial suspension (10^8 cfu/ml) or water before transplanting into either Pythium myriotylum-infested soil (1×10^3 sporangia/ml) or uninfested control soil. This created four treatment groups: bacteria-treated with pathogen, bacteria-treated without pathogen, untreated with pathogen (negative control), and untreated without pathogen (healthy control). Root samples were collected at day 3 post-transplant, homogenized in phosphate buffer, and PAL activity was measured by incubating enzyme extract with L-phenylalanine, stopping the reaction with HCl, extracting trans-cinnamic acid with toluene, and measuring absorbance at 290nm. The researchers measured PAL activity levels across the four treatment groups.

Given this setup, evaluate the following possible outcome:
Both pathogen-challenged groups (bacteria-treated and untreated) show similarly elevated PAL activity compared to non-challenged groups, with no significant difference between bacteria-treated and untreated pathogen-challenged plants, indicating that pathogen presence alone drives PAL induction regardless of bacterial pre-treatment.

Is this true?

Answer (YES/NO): NO